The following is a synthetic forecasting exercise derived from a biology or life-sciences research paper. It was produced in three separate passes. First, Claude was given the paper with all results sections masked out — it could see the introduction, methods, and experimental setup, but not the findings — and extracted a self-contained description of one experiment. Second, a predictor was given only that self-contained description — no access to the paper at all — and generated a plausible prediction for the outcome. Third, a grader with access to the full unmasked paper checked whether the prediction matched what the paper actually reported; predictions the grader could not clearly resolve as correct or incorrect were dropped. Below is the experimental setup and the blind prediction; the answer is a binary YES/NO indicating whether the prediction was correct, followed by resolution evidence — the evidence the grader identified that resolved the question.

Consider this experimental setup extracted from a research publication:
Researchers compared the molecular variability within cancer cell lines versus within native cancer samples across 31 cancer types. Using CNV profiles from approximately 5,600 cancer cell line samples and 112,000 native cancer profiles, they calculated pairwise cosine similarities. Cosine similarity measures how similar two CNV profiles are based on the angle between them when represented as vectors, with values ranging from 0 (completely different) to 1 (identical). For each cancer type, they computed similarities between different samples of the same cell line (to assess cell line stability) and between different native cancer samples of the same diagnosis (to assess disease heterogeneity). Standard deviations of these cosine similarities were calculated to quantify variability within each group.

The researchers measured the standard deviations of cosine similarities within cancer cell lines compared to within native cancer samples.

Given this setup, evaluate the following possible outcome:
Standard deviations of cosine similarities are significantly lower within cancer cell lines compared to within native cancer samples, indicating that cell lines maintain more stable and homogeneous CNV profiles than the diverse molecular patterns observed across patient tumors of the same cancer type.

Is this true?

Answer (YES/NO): YES